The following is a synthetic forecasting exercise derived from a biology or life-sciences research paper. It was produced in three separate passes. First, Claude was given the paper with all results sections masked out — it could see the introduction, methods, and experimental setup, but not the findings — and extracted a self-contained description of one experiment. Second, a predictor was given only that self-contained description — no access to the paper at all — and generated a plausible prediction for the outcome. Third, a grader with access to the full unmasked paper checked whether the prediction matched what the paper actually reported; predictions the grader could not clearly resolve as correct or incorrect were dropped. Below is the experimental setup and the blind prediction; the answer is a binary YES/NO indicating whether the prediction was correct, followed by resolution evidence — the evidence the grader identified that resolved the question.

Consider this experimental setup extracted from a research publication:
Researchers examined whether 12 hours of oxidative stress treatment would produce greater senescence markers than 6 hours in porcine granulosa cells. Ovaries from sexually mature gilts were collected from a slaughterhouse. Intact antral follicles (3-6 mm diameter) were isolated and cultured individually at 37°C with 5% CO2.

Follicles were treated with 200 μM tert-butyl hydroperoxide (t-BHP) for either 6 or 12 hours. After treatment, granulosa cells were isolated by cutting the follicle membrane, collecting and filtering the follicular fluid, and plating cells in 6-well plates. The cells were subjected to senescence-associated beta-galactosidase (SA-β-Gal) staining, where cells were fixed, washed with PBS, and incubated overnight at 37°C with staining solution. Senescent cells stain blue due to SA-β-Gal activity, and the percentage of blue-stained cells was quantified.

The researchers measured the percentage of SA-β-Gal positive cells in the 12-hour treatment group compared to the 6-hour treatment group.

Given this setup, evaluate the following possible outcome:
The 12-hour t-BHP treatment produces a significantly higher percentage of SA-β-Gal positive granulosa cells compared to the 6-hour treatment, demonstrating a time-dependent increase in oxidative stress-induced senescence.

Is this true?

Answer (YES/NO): YES